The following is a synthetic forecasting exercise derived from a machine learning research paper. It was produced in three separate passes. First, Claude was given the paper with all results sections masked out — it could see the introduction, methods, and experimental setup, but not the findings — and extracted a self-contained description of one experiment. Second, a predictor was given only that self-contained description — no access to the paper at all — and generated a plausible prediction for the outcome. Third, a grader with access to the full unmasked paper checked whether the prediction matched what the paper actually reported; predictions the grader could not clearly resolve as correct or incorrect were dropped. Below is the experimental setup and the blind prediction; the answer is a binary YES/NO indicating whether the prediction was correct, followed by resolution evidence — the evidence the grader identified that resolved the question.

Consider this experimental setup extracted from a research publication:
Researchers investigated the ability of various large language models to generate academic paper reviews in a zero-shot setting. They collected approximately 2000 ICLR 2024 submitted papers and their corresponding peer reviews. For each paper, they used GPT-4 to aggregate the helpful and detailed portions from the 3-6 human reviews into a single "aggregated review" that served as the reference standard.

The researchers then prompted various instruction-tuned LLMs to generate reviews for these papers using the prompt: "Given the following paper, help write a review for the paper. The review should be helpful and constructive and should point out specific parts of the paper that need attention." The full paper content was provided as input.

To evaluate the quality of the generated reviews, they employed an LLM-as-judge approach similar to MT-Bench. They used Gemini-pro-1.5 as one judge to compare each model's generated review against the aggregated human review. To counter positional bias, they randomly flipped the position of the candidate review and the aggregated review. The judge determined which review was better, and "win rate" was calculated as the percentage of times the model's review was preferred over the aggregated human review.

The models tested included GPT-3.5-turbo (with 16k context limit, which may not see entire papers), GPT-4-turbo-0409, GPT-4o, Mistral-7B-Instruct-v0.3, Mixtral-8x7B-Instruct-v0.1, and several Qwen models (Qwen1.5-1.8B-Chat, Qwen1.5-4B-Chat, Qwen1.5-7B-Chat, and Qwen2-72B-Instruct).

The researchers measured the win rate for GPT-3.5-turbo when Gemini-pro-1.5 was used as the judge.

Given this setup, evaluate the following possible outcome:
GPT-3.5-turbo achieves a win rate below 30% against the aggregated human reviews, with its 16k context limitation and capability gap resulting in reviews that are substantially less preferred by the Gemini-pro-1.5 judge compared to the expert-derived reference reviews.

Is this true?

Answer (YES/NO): YES